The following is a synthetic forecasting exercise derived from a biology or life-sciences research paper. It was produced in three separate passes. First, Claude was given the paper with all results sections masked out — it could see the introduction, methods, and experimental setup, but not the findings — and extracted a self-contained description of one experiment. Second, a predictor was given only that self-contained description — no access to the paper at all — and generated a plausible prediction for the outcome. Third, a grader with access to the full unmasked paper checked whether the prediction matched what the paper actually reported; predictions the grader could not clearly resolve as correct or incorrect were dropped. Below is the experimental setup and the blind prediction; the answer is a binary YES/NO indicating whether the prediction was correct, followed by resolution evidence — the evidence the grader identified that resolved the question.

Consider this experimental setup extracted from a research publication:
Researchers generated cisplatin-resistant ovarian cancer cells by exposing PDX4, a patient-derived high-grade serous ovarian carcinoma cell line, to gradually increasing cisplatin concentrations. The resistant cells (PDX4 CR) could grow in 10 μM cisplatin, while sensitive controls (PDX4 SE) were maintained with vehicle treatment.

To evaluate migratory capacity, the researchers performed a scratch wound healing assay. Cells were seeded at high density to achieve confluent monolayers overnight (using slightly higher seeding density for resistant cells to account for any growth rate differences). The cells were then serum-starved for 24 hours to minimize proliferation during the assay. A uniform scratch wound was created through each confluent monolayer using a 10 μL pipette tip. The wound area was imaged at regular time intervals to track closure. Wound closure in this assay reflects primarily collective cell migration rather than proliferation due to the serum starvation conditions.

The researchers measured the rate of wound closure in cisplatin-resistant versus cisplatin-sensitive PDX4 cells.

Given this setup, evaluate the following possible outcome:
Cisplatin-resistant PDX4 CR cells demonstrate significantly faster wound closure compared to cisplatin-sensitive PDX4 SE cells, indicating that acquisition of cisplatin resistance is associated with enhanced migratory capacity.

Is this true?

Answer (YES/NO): NO